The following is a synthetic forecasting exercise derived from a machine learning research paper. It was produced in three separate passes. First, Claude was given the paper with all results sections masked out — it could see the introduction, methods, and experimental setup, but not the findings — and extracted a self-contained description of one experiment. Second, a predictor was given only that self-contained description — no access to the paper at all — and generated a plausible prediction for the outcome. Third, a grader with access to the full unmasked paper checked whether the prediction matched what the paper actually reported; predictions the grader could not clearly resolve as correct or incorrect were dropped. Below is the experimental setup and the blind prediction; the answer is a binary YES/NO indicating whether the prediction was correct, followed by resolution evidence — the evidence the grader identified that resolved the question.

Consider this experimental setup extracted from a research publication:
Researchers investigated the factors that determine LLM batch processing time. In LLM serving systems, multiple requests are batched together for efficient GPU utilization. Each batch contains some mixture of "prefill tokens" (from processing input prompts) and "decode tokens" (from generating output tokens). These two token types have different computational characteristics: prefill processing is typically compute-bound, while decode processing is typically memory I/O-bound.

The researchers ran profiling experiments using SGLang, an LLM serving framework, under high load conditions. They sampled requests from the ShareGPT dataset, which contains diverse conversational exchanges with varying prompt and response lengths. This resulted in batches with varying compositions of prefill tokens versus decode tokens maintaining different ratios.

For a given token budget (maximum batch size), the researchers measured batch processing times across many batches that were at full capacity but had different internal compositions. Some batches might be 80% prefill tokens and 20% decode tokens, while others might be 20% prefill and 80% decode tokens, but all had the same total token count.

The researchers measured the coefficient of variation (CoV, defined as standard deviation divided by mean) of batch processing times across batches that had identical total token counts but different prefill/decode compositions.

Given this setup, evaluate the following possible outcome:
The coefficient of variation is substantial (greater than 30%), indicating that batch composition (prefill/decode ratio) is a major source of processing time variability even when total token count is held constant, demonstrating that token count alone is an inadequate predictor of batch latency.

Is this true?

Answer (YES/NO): NO